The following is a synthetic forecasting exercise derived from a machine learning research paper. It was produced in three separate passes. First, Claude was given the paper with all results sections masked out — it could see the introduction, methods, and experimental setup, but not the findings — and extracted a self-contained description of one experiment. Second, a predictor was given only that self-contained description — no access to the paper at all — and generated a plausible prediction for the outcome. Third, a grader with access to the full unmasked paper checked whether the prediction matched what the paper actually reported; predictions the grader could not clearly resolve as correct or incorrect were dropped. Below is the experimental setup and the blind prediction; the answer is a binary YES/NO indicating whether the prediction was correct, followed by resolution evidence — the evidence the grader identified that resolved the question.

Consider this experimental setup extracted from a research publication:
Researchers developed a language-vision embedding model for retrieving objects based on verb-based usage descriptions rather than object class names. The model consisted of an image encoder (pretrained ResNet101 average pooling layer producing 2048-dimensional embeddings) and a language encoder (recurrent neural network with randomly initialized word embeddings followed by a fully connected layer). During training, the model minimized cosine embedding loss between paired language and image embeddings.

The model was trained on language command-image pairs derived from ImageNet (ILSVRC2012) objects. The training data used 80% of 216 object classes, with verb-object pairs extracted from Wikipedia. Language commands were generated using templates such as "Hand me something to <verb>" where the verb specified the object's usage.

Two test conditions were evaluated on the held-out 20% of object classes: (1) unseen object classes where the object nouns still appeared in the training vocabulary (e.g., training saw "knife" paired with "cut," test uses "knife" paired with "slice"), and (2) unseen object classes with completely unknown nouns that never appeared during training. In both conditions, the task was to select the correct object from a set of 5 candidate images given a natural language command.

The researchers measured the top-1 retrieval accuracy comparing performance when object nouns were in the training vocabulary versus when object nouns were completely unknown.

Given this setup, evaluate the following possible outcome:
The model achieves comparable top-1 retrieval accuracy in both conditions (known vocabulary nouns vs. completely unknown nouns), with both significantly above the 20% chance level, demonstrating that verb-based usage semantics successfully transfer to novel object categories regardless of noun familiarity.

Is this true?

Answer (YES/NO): NO